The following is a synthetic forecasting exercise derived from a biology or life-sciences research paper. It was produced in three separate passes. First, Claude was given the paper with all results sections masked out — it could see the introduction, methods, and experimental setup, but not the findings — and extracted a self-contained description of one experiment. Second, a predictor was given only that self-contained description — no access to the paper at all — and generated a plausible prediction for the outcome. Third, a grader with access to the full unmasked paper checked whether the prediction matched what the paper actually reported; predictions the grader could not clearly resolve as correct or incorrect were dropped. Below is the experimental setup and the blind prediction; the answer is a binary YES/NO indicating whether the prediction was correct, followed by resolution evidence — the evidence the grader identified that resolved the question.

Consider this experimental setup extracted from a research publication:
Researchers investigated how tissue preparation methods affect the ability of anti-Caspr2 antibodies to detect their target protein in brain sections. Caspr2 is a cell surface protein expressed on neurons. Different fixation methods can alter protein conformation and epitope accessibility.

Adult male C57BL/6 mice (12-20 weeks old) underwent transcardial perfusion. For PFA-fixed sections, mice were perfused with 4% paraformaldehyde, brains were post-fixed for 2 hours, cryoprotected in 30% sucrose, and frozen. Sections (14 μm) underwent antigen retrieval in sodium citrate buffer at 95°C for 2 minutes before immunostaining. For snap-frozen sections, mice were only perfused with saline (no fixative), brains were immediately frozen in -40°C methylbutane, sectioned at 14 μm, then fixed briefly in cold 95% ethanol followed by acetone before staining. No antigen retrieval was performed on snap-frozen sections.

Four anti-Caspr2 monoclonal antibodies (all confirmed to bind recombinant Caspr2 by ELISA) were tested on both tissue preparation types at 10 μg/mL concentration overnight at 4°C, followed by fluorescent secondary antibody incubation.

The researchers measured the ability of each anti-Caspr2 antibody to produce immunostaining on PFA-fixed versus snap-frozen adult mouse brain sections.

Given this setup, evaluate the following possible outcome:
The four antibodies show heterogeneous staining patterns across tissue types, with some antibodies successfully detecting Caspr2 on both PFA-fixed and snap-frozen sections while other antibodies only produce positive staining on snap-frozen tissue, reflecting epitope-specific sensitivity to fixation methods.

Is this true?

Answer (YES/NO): NO